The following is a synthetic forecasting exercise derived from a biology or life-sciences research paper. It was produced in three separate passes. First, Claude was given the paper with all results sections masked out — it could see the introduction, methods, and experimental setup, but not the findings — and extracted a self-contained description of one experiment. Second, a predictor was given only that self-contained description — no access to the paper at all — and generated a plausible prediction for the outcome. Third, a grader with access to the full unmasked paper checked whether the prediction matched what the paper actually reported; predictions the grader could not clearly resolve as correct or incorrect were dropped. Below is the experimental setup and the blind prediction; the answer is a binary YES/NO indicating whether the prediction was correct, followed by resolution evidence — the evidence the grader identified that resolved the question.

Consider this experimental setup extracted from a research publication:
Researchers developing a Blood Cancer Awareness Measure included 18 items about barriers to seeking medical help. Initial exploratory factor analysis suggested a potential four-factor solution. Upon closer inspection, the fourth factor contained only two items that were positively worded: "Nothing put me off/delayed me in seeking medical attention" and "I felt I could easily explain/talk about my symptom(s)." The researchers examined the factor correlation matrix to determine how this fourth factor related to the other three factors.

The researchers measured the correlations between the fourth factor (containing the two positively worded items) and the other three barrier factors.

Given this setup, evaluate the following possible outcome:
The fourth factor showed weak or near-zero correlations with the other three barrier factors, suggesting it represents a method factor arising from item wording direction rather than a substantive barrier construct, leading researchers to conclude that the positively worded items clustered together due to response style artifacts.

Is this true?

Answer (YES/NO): NO